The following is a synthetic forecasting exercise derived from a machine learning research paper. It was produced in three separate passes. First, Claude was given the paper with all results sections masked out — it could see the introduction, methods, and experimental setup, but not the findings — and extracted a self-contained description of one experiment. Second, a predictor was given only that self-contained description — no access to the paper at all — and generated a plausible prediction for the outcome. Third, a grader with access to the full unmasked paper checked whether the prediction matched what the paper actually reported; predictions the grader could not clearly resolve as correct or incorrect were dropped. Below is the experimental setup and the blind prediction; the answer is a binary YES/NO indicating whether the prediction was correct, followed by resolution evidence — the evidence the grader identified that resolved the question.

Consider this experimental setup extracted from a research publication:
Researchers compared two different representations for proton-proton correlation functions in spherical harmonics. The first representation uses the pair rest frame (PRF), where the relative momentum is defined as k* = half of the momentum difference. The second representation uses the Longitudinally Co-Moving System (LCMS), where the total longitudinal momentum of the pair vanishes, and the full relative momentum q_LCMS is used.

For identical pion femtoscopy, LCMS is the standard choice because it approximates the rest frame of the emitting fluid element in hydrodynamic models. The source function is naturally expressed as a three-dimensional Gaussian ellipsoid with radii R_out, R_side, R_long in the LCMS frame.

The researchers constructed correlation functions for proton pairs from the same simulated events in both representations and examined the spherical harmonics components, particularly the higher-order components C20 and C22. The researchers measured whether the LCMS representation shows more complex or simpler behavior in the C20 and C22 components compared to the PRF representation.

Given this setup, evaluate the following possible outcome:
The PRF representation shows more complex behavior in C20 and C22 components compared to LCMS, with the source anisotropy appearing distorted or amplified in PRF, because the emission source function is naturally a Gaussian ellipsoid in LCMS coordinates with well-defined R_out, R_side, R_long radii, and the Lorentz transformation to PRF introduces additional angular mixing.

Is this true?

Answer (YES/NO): NO